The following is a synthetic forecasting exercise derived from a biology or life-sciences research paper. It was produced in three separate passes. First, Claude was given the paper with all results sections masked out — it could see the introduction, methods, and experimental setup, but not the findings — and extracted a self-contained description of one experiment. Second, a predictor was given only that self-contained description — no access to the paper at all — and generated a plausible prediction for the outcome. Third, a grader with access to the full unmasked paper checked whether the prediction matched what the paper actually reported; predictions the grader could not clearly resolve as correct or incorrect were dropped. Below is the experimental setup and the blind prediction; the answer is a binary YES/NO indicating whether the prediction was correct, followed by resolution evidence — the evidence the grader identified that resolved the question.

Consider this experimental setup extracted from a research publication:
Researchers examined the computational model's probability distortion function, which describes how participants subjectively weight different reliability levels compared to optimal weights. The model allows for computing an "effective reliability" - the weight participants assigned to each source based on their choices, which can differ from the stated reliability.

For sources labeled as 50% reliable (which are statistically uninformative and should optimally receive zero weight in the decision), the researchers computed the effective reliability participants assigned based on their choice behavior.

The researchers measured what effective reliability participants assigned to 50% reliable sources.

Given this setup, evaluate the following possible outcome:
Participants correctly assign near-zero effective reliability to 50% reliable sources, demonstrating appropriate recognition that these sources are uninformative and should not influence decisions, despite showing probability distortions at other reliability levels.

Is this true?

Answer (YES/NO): NO